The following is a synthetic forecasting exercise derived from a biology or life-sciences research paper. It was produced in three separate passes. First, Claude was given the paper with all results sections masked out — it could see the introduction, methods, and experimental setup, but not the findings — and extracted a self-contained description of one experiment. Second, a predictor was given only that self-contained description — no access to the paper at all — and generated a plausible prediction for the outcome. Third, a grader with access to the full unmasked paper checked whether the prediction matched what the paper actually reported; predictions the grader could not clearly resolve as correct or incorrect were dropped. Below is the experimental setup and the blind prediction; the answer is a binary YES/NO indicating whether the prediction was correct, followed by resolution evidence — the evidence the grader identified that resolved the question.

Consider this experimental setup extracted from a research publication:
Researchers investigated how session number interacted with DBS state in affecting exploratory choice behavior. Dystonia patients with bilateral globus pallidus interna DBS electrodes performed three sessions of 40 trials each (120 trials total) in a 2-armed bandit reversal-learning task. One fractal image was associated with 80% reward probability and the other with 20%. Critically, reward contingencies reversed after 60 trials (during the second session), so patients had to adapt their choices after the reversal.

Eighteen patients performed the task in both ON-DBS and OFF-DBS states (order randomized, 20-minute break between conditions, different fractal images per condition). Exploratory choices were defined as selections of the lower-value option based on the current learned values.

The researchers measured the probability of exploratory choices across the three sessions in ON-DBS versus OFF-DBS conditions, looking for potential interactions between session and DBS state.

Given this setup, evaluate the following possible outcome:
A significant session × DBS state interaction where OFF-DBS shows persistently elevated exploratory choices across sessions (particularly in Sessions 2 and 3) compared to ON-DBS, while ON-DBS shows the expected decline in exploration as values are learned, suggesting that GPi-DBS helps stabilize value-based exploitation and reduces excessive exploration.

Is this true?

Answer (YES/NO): NO